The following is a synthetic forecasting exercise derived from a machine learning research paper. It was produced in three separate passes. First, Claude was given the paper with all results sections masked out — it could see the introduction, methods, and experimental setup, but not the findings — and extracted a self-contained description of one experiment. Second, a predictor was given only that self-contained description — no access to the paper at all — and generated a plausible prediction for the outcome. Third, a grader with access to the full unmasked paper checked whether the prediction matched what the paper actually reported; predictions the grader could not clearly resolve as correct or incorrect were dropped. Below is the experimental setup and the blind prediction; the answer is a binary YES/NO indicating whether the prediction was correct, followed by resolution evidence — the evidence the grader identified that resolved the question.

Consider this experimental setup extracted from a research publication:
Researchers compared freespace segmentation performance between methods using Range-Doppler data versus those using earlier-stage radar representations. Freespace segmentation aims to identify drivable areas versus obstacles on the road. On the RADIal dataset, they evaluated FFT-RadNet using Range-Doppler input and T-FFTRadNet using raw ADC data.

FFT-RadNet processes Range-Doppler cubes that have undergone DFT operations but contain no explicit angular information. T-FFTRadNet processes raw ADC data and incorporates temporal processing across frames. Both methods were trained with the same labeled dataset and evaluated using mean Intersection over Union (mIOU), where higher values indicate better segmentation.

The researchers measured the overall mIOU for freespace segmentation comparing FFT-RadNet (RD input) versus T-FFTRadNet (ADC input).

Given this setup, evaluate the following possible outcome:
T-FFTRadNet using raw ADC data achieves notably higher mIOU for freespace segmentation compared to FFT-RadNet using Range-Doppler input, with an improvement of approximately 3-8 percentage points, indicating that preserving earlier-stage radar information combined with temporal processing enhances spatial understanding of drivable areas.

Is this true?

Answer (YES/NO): YES